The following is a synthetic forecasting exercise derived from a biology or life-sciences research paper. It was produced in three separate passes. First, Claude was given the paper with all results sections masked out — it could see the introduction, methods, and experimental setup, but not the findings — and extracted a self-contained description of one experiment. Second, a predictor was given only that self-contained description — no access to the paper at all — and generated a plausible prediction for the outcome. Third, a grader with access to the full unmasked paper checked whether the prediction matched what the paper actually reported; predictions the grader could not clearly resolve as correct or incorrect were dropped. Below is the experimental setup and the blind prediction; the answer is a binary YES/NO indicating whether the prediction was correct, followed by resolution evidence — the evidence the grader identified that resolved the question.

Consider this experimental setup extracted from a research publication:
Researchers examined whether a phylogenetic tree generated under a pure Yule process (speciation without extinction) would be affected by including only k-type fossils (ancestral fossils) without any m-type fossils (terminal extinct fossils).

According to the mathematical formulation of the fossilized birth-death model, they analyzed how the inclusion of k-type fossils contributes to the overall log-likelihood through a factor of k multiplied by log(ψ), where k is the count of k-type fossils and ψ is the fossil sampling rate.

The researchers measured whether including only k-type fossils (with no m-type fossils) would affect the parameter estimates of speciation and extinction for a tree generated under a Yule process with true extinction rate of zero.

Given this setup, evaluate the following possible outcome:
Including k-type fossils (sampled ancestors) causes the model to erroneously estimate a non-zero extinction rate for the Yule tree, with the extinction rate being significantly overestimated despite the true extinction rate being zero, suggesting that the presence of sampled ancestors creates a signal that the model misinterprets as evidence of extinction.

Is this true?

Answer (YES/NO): NO